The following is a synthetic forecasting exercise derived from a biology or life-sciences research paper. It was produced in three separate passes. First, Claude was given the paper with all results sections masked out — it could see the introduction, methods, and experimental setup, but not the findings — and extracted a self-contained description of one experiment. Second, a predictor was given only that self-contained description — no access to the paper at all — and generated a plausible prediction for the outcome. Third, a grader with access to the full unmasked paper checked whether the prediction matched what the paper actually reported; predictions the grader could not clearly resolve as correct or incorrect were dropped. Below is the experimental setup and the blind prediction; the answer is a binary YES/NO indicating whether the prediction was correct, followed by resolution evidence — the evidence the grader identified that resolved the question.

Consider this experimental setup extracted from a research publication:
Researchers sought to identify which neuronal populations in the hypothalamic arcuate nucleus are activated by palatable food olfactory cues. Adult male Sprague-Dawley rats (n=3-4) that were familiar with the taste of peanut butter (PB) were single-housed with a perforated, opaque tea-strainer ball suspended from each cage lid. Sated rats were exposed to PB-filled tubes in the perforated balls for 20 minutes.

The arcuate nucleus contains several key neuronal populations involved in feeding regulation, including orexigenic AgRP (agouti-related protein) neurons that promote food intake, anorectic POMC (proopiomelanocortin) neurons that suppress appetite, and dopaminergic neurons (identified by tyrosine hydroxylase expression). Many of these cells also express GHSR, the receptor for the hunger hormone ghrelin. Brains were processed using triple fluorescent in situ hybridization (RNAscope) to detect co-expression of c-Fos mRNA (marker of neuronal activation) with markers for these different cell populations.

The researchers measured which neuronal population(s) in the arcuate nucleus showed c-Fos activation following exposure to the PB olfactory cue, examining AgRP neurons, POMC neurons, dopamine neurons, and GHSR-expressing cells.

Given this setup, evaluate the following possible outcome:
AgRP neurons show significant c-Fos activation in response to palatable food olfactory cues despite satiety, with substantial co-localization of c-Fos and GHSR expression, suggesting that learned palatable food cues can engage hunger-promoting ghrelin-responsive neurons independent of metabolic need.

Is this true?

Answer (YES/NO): YES